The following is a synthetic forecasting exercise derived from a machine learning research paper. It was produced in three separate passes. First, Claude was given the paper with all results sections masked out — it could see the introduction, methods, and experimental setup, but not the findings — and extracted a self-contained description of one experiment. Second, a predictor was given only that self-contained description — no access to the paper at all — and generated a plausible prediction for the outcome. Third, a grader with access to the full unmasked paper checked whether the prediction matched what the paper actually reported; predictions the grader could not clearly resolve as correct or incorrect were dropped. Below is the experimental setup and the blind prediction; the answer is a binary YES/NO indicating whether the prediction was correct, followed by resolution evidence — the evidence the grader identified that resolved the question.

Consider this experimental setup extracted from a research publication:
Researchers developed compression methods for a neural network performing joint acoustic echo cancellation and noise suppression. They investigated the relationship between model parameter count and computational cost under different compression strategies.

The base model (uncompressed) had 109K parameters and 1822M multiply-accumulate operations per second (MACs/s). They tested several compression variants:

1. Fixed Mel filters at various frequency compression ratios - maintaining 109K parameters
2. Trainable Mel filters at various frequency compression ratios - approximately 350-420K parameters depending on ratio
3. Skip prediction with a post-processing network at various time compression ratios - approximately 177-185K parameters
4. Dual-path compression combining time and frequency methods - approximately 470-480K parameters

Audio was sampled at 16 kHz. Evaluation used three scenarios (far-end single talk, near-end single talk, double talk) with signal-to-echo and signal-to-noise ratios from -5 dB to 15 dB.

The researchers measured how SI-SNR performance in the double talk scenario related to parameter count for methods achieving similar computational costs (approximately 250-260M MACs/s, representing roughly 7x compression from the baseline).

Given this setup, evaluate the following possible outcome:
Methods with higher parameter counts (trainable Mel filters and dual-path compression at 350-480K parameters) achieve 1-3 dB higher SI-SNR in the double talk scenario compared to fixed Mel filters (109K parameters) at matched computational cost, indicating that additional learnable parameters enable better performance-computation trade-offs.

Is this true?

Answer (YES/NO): YES